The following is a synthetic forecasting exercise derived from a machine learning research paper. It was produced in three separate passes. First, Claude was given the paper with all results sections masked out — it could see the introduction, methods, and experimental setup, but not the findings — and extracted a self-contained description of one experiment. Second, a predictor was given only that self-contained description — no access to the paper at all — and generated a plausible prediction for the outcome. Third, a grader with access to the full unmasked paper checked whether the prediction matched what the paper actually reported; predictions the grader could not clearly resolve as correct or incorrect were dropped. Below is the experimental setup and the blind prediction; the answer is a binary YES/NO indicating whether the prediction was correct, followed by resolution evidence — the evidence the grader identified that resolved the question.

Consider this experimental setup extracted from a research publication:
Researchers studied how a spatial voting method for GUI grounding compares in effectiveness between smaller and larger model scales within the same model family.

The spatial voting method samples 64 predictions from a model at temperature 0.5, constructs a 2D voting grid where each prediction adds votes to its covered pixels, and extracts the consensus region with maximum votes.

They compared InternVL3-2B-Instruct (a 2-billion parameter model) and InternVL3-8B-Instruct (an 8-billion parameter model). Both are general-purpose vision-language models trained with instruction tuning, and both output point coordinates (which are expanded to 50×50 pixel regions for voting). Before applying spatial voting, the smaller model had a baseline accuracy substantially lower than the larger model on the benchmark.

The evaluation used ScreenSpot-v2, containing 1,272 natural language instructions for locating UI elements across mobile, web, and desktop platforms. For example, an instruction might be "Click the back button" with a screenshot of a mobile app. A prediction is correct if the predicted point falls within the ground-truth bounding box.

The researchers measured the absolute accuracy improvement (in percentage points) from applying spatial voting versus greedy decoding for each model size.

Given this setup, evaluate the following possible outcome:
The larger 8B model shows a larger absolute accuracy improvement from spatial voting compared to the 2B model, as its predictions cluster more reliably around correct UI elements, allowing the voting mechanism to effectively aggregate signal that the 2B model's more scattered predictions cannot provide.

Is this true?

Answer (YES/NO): YES